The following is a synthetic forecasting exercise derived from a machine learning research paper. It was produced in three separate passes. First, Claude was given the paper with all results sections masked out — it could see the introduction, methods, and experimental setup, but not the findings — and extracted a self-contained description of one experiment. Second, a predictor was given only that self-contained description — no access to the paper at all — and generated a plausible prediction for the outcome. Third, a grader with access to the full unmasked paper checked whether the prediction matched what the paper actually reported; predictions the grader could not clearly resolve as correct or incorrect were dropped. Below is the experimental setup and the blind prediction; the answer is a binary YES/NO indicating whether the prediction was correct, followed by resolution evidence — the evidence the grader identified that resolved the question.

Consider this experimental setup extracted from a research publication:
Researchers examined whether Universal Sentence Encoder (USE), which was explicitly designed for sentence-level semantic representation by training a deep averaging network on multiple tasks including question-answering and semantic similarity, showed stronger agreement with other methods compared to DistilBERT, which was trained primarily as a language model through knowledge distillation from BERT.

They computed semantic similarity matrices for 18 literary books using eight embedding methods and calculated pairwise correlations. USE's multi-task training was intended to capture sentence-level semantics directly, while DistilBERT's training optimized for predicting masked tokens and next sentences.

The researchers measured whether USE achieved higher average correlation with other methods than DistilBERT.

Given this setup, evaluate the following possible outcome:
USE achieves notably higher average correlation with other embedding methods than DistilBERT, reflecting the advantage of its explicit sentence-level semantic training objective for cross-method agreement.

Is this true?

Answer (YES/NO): YES